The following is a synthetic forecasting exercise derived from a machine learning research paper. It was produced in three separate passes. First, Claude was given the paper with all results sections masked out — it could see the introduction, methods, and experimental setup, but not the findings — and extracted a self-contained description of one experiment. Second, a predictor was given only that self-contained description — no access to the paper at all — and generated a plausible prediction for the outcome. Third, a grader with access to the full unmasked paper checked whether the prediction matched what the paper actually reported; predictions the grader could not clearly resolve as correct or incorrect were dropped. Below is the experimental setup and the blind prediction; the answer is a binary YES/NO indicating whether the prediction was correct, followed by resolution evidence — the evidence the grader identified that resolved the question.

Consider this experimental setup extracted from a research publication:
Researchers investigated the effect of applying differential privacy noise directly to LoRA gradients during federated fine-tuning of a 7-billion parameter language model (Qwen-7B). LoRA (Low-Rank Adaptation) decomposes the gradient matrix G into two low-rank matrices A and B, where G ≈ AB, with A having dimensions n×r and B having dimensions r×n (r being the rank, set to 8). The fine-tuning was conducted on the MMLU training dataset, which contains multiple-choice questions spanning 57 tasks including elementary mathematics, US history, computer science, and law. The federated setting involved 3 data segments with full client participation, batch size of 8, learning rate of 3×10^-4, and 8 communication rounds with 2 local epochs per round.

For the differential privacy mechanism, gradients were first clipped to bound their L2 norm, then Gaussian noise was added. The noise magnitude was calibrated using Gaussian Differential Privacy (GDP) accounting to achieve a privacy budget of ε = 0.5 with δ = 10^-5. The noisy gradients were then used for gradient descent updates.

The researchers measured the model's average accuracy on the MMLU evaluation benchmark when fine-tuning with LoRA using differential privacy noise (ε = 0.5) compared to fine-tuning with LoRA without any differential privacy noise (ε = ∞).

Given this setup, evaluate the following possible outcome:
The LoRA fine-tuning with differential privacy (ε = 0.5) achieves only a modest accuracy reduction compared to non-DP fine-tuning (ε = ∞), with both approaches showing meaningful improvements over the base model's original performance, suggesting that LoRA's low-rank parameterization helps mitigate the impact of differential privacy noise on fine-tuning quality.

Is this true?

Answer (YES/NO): NO